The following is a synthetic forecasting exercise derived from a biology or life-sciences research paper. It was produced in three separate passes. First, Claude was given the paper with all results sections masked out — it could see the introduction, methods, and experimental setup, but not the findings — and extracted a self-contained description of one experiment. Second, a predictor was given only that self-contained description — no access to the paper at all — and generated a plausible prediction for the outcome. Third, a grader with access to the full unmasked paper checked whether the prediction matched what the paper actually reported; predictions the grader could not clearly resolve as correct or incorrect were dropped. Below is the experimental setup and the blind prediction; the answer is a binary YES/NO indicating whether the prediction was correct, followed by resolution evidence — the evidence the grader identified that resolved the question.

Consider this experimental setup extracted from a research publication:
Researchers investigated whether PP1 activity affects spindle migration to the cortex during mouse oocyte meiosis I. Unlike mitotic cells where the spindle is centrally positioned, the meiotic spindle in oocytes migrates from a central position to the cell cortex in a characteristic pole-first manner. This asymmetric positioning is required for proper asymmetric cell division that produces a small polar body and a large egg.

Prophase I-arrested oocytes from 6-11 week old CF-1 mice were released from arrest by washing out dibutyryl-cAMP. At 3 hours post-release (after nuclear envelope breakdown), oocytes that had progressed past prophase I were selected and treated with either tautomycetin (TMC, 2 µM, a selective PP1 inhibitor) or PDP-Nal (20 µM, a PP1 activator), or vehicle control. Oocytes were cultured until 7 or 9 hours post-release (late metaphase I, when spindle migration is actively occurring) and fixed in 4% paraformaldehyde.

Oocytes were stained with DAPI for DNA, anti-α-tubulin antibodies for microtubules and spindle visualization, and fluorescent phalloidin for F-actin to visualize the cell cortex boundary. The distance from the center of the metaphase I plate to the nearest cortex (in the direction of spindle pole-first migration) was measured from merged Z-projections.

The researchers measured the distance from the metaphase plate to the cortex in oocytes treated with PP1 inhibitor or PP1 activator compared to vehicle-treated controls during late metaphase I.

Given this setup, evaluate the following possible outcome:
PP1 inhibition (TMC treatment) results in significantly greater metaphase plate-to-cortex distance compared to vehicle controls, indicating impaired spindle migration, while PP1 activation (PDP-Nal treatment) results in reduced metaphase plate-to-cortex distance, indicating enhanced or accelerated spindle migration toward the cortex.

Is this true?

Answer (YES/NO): NO